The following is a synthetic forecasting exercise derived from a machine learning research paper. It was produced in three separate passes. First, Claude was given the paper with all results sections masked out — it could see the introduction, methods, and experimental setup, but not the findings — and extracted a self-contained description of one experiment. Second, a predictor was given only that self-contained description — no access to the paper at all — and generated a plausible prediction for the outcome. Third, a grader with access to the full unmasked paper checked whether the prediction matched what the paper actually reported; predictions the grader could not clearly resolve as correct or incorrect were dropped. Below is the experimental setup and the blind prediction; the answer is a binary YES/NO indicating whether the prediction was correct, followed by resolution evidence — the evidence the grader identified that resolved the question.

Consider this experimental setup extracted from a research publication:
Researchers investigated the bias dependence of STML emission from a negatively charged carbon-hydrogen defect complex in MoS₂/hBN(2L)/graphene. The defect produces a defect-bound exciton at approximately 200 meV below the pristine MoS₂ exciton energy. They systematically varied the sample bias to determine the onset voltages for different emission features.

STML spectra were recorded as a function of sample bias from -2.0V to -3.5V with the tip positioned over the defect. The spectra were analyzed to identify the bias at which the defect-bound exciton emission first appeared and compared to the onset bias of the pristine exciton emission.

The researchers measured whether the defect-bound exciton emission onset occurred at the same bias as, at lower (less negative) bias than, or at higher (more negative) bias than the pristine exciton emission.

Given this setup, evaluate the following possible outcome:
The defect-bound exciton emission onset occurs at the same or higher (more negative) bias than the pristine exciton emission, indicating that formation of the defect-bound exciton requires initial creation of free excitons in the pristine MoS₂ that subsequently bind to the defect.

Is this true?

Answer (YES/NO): NO